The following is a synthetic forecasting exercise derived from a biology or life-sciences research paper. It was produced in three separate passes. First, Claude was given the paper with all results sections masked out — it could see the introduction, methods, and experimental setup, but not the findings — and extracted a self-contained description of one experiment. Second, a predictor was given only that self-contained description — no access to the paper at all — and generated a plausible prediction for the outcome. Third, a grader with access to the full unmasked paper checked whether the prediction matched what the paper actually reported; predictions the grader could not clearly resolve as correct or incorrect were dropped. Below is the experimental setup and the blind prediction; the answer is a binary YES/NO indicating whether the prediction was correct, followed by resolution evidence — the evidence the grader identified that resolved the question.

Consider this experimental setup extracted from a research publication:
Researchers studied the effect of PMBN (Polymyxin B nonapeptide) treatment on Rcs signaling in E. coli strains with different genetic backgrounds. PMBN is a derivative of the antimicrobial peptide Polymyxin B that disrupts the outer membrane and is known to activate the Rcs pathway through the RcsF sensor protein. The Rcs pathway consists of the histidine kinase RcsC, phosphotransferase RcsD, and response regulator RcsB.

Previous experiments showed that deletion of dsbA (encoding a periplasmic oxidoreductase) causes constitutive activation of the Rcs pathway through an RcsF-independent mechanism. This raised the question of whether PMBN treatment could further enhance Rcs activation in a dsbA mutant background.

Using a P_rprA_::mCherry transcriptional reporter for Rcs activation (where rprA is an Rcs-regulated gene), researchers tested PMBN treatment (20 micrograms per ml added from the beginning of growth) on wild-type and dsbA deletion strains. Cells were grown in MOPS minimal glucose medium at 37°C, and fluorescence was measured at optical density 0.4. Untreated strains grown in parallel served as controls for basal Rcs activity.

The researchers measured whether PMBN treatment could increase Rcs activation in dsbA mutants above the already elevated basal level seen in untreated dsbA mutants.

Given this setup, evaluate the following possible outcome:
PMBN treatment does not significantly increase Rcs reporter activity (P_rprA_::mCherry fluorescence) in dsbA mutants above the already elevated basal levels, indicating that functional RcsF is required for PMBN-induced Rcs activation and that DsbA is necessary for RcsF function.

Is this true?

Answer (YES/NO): NO